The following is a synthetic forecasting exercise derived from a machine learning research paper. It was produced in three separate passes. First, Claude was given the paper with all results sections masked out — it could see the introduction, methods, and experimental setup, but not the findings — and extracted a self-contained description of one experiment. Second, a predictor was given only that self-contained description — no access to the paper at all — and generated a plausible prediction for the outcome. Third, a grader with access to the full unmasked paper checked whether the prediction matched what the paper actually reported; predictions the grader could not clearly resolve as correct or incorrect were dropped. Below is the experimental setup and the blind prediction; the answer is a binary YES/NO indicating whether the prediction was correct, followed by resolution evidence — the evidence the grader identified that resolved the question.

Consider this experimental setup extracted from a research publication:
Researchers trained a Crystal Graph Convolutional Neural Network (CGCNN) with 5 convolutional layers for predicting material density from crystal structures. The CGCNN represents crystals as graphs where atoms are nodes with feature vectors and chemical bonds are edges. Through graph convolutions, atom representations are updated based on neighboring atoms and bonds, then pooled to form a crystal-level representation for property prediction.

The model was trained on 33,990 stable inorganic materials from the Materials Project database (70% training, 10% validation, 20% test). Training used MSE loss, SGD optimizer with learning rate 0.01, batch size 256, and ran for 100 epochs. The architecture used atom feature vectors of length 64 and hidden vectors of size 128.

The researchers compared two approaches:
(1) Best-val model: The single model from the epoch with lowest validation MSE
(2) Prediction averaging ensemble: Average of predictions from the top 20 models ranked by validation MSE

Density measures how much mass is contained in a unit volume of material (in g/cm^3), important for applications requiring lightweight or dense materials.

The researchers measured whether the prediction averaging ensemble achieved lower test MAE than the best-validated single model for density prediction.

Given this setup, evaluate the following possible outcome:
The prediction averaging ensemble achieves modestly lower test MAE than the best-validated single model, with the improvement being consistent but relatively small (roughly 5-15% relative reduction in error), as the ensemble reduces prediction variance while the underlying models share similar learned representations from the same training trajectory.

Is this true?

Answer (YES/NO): NO